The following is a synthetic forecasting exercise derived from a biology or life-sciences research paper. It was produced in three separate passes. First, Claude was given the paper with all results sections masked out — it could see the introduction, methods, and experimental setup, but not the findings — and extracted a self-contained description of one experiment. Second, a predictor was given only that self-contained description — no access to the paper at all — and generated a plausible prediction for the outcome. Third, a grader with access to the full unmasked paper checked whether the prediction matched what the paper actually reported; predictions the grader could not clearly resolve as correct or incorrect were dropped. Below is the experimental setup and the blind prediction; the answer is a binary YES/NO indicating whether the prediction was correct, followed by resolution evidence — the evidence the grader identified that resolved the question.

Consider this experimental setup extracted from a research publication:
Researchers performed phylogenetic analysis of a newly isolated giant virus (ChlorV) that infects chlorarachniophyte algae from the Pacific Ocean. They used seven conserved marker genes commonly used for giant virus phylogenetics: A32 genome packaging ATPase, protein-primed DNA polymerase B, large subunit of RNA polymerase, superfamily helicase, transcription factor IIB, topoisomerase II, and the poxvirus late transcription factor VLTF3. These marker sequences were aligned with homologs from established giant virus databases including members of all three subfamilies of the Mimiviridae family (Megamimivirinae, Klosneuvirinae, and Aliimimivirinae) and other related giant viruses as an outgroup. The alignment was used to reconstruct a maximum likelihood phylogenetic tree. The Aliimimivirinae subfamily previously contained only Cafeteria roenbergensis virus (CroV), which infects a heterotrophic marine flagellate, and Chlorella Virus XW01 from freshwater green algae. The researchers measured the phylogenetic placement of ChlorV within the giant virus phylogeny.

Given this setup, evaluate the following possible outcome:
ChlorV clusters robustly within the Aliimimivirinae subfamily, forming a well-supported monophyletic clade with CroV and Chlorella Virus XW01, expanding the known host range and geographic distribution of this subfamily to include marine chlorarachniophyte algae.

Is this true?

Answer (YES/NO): YES